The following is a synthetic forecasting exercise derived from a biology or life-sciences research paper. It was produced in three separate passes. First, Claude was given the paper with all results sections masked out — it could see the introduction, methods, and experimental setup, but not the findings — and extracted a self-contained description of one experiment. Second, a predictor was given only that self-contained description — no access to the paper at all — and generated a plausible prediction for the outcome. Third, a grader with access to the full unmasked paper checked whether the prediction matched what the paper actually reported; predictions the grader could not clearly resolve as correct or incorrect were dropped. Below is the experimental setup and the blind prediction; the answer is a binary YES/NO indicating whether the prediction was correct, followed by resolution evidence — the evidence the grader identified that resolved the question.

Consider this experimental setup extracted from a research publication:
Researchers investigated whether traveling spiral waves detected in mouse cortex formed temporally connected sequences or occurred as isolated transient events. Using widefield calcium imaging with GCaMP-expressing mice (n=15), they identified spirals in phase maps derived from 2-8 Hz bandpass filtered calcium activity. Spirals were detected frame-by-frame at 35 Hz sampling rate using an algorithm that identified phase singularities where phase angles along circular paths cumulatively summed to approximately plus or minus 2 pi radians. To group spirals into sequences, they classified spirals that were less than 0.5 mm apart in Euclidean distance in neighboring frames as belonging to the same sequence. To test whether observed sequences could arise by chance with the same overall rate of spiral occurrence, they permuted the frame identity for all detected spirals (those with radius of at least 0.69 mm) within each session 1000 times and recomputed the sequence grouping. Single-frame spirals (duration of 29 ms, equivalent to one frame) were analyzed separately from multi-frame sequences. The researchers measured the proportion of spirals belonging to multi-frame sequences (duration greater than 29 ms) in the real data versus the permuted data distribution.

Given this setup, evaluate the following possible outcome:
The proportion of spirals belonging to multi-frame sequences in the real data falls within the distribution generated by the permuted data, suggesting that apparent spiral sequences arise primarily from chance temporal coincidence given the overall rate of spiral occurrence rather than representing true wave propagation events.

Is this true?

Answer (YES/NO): NO